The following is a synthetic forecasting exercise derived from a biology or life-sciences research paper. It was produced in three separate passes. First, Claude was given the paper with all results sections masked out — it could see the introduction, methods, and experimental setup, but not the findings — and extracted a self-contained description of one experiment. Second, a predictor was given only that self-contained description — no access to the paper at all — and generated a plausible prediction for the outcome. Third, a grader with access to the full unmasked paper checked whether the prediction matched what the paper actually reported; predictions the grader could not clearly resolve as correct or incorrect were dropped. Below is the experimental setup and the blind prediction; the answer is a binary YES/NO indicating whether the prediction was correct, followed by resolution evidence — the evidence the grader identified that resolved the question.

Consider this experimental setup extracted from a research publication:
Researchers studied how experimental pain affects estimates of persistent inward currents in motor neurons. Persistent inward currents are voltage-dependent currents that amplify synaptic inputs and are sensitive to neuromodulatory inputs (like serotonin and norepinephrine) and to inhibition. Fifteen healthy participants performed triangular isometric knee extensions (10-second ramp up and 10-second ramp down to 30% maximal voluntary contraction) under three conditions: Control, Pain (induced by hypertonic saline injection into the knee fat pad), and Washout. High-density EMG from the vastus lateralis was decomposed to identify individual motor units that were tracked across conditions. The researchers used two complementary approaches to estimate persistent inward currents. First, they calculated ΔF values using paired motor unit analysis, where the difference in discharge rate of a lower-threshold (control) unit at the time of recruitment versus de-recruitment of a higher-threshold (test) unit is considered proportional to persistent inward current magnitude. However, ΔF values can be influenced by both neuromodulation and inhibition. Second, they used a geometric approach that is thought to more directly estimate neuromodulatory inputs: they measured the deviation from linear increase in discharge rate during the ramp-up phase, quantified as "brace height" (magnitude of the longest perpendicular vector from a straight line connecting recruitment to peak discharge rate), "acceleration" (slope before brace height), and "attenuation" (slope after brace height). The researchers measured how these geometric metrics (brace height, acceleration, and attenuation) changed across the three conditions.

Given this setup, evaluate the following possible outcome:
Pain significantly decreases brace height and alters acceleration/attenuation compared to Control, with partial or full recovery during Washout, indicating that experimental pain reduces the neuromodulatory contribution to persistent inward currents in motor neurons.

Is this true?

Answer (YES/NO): NO